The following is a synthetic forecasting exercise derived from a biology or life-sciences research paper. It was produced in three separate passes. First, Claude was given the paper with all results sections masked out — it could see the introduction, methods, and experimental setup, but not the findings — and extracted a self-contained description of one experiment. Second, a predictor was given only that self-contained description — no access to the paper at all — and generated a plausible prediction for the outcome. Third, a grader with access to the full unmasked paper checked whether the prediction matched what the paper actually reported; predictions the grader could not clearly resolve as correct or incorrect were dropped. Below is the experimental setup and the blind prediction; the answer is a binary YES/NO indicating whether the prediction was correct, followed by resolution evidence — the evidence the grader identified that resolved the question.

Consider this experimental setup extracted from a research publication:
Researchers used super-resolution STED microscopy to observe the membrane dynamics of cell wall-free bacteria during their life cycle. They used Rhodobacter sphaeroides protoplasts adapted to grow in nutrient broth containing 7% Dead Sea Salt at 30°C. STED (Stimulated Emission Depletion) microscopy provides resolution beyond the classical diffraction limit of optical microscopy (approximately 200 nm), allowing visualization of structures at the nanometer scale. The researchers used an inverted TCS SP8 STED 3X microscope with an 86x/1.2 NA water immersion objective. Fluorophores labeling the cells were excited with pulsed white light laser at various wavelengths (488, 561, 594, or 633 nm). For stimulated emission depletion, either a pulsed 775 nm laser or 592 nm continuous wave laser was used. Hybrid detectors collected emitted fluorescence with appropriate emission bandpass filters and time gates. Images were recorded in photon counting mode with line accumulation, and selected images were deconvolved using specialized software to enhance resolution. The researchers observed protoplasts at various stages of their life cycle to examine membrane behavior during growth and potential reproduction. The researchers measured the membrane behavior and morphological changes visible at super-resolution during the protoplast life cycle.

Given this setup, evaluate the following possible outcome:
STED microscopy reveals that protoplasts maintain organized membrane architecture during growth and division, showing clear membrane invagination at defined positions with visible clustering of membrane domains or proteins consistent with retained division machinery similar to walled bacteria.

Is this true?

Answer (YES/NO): NO